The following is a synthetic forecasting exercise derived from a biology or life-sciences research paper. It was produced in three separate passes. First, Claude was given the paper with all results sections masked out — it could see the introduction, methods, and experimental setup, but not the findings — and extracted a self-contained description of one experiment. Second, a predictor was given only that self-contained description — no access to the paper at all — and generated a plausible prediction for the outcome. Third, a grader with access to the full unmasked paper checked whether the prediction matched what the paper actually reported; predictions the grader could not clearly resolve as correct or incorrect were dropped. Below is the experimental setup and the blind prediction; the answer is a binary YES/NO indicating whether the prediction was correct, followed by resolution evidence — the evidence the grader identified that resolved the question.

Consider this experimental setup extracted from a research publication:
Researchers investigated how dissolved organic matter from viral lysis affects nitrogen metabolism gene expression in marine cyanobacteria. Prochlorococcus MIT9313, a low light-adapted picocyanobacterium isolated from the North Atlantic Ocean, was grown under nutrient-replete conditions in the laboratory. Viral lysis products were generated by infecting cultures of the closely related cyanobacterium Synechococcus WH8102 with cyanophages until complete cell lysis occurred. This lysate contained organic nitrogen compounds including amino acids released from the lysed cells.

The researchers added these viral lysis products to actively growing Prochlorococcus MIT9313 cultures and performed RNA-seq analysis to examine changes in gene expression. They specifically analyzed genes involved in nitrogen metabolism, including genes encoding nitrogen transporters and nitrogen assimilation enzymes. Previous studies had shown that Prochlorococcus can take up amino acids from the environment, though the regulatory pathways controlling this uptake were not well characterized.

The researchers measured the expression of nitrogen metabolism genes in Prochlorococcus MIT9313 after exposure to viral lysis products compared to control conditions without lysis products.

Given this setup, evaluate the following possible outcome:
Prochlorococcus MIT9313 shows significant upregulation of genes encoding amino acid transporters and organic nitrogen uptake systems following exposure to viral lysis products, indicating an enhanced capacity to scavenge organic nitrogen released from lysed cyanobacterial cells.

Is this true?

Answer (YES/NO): NO